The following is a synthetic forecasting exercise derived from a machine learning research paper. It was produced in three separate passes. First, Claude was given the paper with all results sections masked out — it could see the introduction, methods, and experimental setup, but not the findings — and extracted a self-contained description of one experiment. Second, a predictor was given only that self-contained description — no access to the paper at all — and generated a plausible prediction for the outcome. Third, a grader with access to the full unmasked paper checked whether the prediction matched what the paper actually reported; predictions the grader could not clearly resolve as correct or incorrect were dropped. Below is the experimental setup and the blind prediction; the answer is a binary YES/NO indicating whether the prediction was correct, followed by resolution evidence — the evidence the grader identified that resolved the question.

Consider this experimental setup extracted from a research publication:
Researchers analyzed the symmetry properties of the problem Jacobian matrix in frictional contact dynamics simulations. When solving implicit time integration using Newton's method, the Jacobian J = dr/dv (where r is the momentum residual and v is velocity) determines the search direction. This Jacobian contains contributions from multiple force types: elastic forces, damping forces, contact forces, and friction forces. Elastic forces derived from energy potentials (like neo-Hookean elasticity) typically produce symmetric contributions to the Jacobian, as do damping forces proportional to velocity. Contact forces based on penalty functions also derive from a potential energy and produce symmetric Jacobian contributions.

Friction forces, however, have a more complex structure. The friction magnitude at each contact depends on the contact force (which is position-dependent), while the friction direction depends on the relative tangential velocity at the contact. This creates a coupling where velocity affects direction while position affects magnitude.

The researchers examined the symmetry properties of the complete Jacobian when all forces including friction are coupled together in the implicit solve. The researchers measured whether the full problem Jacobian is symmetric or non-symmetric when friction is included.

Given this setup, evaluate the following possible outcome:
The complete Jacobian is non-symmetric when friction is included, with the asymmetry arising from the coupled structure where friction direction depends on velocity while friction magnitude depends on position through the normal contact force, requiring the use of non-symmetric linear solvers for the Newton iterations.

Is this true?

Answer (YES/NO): YES